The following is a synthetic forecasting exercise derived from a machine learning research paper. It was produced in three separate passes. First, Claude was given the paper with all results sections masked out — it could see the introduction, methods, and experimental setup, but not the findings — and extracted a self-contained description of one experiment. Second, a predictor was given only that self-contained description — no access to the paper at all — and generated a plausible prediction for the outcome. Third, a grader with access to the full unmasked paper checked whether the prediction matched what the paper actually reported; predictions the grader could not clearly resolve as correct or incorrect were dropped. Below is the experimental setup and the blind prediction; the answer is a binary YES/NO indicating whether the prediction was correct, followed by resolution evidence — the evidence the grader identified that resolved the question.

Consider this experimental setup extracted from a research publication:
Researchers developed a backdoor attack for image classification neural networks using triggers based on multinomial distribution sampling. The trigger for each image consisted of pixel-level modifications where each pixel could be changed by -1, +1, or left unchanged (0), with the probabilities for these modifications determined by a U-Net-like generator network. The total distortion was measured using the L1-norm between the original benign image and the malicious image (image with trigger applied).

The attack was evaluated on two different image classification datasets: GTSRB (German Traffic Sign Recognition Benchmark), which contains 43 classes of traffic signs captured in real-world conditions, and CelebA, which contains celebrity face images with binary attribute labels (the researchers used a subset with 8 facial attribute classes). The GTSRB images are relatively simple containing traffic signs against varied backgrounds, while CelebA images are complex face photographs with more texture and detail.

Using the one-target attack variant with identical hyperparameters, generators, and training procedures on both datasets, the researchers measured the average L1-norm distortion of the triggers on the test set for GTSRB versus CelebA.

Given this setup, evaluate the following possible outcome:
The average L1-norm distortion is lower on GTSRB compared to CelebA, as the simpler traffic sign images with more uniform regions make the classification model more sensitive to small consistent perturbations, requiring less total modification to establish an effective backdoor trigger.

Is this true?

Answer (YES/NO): YES